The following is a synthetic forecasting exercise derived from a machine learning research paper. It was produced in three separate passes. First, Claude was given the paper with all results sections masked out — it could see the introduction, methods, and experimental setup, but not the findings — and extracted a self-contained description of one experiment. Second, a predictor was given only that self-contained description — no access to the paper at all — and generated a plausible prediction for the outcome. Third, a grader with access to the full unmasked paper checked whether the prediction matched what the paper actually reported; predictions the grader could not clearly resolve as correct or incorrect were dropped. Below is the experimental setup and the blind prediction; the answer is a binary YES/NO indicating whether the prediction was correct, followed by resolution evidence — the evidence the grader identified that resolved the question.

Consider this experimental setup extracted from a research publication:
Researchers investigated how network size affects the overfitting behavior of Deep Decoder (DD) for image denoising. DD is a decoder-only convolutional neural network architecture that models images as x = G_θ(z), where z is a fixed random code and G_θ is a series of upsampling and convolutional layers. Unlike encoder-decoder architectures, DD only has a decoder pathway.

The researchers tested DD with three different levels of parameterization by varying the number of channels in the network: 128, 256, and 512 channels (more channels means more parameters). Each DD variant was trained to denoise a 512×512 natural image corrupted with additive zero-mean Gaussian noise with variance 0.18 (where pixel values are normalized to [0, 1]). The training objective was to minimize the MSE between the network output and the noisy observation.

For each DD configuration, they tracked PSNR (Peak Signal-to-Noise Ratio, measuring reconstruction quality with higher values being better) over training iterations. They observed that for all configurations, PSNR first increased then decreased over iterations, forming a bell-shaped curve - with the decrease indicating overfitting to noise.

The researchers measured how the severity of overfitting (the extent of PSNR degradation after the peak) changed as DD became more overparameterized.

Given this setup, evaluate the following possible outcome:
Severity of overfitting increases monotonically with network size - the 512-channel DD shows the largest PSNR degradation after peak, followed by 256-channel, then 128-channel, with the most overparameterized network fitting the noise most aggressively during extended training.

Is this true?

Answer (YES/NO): YES